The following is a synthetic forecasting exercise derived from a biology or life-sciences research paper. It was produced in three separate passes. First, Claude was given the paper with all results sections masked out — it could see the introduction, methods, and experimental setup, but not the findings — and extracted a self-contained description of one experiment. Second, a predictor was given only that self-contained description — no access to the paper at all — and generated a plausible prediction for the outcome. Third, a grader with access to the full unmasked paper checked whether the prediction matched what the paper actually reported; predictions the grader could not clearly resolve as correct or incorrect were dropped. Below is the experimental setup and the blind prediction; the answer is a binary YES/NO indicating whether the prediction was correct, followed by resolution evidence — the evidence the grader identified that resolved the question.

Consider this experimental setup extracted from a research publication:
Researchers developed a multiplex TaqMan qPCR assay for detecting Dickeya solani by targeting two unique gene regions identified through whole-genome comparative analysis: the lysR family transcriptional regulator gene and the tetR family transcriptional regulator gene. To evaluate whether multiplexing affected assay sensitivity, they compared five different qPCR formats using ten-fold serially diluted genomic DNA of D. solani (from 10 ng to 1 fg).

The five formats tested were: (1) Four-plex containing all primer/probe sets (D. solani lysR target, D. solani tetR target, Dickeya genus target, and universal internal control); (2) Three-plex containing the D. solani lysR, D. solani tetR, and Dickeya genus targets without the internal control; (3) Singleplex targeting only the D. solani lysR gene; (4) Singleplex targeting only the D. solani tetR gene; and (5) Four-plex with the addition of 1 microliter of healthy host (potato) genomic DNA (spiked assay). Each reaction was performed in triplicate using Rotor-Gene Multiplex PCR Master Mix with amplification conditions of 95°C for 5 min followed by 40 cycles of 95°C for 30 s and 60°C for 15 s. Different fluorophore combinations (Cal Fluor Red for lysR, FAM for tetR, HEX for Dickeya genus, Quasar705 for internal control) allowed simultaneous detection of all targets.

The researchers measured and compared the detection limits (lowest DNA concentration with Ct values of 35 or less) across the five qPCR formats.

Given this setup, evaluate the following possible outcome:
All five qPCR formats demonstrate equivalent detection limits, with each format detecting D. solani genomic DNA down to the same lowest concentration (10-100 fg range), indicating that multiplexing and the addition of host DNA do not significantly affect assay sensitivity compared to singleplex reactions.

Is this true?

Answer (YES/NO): NO